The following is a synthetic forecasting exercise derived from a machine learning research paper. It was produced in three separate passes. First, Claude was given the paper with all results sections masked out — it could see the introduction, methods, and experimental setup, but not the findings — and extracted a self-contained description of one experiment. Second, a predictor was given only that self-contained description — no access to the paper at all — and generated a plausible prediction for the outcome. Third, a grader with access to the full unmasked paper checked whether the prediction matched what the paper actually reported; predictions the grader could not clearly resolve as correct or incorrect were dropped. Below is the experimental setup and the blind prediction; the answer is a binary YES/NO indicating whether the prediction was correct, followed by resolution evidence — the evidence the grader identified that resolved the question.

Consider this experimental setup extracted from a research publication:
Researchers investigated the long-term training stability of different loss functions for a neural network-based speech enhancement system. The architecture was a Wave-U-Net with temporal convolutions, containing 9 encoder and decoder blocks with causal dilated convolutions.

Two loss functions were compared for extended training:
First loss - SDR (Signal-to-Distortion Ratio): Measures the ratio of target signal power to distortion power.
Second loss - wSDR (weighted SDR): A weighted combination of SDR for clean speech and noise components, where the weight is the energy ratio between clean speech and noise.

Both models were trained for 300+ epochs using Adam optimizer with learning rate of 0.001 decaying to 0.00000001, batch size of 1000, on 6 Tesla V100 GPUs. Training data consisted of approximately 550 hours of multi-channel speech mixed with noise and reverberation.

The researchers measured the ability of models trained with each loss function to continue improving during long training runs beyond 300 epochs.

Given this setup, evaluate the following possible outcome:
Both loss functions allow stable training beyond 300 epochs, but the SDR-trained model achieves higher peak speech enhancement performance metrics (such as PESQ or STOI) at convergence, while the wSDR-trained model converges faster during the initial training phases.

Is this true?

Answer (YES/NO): NO